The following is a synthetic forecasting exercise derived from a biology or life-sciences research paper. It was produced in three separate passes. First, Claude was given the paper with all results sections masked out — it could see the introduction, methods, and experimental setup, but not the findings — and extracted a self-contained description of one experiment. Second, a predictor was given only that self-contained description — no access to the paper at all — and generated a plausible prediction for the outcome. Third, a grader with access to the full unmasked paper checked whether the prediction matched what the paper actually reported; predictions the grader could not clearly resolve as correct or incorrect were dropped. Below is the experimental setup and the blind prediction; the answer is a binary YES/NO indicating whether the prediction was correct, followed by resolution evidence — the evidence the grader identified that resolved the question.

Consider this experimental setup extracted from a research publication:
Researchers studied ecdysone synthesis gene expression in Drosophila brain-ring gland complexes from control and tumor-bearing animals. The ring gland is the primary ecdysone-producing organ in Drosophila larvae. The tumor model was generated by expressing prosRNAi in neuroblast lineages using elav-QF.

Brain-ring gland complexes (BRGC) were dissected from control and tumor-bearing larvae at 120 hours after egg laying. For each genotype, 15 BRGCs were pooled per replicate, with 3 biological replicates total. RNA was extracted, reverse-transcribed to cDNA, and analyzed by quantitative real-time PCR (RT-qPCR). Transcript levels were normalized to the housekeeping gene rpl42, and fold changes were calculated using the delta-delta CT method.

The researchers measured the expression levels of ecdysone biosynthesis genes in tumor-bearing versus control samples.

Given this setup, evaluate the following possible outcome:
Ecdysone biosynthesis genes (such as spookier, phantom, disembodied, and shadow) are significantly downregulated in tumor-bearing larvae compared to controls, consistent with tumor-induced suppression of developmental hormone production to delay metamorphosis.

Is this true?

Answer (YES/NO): NO